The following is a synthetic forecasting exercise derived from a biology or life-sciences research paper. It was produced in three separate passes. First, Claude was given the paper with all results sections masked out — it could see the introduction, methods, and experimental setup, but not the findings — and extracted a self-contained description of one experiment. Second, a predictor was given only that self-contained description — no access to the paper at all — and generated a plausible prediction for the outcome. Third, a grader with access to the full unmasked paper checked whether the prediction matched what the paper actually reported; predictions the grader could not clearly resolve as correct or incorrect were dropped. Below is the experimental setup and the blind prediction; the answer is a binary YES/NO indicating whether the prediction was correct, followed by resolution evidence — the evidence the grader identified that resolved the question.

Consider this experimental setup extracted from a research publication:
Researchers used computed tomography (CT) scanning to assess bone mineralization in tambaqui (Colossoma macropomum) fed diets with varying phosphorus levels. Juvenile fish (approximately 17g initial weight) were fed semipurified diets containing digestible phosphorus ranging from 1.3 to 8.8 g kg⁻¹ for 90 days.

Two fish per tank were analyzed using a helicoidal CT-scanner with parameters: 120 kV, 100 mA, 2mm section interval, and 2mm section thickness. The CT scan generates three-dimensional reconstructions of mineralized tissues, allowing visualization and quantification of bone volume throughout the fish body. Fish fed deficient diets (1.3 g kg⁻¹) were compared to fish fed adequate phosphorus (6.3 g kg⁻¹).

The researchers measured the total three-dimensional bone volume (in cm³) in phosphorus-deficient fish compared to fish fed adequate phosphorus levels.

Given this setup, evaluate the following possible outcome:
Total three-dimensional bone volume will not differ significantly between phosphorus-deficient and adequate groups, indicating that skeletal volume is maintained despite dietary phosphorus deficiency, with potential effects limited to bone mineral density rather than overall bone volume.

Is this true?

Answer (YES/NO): NO